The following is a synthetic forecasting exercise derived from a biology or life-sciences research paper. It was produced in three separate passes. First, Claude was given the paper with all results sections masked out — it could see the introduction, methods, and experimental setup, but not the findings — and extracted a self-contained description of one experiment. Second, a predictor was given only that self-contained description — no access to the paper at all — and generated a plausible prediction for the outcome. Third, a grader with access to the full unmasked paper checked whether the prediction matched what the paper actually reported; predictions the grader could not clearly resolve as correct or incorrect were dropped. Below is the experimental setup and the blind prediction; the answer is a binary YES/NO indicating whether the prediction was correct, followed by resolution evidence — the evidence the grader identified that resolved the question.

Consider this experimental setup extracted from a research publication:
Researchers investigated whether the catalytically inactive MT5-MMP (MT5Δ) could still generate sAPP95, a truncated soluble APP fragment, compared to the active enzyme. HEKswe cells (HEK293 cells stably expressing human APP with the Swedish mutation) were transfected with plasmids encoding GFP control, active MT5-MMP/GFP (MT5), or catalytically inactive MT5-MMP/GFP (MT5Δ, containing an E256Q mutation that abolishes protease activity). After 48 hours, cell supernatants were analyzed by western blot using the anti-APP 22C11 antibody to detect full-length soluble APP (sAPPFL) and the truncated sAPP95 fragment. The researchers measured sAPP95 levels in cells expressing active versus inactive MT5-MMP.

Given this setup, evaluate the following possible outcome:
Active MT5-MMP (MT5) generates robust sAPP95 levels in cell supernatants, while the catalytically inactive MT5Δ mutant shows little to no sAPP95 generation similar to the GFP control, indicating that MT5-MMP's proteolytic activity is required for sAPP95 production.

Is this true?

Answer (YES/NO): YES